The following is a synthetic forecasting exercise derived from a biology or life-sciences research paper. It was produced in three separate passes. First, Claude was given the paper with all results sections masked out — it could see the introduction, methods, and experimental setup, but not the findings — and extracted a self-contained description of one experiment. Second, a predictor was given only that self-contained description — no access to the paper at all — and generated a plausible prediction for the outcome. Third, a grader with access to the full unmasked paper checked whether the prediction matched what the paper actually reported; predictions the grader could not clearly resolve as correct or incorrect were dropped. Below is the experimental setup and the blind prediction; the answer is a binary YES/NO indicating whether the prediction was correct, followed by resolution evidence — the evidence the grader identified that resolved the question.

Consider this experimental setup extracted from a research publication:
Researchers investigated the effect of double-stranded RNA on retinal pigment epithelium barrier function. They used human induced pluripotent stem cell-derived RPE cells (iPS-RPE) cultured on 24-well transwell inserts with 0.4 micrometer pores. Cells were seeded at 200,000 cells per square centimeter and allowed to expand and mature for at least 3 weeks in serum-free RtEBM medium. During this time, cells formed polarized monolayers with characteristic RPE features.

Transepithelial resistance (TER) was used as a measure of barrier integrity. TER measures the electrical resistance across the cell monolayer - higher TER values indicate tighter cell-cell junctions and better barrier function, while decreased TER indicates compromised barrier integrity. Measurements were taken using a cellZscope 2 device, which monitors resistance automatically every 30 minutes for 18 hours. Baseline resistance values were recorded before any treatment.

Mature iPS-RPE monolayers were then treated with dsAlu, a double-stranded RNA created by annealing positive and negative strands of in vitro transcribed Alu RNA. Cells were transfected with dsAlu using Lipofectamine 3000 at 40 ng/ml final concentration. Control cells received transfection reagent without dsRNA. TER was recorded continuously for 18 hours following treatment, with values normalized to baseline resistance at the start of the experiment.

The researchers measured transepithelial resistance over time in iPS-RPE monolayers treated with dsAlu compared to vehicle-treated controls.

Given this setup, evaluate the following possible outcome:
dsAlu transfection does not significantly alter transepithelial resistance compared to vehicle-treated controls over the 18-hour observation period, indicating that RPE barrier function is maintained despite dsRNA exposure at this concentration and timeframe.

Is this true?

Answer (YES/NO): NO